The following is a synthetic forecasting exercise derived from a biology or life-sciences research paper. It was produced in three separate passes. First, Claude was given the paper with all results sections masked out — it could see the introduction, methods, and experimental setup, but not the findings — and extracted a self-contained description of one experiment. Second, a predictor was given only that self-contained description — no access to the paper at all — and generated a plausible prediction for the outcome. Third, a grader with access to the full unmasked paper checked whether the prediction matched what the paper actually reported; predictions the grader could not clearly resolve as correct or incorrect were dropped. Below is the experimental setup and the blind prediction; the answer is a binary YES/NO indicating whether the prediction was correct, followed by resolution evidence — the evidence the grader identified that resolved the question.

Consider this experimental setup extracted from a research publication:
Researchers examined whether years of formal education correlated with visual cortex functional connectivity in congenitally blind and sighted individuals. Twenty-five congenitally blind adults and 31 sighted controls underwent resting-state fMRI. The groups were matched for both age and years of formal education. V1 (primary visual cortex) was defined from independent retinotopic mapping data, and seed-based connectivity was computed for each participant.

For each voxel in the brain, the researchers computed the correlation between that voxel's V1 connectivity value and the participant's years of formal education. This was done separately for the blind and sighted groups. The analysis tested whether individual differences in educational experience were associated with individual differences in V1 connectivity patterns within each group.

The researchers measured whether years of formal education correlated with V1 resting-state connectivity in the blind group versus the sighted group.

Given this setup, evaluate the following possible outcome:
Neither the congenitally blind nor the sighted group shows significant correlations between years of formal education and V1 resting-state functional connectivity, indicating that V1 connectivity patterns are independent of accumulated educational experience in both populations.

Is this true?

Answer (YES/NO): NO